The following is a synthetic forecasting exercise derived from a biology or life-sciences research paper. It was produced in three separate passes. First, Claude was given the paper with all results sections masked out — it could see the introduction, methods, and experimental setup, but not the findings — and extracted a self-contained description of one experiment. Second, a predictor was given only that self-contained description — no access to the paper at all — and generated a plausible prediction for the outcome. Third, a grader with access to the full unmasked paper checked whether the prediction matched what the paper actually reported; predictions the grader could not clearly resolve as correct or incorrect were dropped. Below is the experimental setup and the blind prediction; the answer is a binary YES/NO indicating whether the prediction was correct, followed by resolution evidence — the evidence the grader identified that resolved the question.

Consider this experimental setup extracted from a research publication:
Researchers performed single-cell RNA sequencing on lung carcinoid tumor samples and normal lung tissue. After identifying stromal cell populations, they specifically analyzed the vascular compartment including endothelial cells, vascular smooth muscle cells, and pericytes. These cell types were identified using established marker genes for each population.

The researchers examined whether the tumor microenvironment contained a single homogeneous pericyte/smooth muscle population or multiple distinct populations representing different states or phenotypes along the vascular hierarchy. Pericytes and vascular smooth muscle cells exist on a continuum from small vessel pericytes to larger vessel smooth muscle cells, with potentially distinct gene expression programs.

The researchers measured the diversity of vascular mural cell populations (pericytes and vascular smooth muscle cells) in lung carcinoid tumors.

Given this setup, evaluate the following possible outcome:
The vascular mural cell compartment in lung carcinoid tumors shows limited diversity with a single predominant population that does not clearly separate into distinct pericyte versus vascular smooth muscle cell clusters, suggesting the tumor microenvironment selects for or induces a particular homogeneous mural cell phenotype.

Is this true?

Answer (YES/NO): NO